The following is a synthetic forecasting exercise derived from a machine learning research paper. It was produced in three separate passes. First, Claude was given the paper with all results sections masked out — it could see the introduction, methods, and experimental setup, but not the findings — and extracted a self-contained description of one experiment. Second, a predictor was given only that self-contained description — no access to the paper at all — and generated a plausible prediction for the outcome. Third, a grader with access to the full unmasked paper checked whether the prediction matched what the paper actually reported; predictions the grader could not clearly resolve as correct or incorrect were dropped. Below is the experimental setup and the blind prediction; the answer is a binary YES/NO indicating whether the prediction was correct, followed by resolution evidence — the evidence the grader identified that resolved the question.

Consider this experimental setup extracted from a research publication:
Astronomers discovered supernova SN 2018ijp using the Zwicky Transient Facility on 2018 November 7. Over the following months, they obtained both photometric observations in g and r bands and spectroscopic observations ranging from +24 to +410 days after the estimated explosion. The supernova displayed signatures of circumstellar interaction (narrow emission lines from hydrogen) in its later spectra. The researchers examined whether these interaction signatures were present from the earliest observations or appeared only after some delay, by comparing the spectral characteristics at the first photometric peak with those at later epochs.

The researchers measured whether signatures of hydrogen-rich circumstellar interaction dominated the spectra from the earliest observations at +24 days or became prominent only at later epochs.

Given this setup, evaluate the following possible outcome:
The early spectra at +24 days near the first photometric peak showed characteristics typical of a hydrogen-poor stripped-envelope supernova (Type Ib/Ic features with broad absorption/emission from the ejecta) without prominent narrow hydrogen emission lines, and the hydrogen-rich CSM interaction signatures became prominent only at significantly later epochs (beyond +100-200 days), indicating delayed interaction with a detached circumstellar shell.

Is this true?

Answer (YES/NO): NO